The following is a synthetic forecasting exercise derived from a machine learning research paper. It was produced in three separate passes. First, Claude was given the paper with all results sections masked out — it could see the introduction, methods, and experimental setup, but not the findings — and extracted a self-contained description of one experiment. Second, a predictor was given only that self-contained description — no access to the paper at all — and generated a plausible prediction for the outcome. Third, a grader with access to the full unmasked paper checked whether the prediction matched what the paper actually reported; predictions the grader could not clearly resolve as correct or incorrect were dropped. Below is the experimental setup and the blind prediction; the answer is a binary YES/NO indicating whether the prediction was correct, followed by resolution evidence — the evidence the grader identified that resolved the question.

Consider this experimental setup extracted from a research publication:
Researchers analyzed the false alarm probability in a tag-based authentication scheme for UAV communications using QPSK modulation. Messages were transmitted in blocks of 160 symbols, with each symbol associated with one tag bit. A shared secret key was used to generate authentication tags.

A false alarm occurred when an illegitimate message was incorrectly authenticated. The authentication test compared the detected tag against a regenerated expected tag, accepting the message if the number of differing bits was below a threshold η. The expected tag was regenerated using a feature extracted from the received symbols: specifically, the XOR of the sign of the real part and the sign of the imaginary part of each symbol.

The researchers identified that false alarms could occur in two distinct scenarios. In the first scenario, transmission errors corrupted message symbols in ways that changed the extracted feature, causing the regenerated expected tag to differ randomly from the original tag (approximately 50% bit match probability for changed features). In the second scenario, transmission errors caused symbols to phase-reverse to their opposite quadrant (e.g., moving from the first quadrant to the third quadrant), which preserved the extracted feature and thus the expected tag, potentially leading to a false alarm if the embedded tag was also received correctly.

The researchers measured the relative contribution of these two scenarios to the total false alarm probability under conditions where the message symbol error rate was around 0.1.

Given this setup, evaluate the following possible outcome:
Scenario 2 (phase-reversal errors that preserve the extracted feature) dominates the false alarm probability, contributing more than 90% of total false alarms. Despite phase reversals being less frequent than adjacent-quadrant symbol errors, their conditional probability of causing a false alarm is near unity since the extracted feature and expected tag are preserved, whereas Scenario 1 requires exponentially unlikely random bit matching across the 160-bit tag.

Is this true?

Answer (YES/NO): NO